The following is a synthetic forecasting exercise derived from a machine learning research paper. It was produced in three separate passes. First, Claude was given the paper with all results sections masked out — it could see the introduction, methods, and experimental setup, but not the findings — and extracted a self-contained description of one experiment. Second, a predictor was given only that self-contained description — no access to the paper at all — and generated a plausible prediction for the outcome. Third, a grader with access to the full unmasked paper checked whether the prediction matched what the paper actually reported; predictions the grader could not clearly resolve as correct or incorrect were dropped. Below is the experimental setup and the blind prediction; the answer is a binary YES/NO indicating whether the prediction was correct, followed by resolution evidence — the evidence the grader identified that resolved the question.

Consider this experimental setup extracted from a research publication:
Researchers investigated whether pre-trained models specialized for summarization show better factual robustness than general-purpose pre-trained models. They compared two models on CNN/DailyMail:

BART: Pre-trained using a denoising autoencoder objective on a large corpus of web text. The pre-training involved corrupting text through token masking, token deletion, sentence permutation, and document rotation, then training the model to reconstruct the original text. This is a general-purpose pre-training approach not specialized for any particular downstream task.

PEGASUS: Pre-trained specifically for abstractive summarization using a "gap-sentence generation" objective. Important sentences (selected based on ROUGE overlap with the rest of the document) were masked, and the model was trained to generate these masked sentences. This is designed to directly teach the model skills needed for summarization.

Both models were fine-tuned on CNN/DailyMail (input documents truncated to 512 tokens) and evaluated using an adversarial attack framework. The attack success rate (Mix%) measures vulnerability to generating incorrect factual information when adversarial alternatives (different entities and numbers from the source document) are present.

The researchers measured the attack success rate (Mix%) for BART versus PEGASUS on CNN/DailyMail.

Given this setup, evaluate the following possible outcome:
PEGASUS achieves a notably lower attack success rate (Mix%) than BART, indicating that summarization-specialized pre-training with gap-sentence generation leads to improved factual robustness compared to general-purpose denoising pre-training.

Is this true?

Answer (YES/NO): NO